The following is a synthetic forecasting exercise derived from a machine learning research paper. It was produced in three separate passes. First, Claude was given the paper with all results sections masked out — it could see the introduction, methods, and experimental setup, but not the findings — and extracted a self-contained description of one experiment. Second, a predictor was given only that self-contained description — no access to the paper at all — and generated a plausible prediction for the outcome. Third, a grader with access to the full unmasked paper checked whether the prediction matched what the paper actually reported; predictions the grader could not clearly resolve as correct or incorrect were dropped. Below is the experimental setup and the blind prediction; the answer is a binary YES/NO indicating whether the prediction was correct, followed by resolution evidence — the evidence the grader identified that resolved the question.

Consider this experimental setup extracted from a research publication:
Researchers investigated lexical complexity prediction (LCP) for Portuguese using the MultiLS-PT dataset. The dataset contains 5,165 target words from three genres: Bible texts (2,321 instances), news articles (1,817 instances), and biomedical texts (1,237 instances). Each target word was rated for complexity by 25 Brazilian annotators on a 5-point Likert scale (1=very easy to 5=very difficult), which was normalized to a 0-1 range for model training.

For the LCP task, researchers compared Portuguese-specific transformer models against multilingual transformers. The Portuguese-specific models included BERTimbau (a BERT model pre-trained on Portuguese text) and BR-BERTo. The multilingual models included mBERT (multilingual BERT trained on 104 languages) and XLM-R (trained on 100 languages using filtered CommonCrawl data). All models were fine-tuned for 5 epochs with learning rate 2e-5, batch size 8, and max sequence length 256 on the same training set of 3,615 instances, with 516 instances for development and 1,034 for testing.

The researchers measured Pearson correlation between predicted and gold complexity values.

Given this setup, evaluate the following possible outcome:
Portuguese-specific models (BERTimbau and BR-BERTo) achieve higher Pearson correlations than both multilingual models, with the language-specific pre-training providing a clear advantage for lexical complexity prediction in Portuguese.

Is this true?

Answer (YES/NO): NO